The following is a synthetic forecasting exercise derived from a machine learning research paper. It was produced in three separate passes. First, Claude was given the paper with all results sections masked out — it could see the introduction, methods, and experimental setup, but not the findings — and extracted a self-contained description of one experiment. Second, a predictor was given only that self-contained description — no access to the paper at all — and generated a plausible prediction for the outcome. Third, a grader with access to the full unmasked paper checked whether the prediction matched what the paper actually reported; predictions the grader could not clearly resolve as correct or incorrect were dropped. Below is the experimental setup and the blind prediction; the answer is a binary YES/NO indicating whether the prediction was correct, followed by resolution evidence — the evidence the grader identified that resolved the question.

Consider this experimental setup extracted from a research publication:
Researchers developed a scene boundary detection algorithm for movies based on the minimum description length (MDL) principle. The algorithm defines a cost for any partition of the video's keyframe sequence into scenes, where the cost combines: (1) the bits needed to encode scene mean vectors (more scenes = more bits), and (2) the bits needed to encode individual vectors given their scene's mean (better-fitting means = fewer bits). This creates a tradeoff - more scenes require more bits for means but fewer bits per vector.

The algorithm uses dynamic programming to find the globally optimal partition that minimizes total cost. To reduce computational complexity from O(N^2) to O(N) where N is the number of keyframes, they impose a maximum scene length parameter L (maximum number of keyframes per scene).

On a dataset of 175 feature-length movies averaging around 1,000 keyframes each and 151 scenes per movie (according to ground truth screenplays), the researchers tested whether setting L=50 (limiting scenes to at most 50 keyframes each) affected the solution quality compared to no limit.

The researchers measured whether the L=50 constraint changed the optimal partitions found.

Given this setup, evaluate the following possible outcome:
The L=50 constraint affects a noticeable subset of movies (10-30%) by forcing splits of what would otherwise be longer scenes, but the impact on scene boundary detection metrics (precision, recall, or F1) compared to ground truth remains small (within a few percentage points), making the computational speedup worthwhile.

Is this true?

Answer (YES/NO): NO